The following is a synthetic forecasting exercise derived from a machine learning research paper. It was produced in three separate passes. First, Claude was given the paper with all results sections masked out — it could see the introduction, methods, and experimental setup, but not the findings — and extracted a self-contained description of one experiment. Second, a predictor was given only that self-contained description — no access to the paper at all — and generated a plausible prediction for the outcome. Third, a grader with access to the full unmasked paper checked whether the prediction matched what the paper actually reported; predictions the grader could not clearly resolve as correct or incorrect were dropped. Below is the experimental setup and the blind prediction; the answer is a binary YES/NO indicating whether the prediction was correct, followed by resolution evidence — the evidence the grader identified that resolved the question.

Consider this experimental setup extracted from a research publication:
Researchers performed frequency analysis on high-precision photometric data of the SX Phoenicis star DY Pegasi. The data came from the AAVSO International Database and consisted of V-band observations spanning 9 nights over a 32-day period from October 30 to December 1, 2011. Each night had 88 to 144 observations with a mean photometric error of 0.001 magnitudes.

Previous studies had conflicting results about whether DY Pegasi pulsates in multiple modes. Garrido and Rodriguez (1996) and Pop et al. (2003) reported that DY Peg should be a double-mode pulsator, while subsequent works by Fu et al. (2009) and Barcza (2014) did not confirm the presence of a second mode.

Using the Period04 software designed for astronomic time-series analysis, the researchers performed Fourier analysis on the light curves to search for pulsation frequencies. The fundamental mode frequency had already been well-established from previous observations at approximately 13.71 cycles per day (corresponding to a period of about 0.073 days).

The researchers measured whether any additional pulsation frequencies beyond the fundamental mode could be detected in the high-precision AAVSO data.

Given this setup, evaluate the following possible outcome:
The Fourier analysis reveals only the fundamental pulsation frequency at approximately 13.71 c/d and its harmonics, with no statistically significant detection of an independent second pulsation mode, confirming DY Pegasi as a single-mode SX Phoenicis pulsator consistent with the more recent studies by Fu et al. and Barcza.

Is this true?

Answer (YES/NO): NO